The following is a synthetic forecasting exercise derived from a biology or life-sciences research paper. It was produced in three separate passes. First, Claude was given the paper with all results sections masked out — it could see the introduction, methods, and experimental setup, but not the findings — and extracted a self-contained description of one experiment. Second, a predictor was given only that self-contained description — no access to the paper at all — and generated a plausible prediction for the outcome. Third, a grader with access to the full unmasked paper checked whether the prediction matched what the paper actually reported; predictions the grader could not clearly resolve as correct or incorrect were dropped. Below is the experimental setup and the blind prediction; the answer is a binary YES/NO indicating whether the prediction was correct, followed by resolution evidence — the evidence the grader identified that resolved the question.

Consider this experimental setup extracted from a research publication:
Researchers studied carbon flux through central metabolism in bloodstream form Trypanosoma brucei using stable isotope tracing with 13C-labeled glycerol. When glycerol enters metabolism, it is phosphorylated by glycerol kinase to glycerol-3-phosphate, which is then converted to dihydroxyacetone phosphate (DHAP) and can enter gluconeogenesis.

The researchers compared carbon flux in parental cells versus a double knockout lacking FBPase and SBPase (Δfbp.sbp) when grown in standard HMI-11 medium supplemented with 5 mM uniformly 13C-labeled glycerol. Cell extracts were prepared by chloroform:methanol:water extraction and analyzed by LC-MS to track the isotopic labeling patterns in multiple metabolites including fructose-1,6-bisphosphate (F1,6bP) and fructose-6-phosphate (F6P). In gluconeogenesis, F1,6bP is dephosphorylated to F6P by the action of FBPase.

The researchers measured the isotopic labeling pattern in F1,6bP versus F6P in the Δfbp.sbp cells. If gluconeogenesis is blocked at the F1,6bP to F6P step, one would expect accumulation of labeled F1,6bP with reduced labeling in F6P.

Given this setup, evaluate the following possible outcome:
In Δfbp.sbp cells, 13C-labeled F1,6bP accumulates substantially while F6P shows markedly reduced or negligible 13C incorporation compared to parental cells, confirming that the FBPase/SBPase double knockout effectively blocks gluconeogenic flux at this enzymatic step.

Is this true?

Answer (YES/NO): NO